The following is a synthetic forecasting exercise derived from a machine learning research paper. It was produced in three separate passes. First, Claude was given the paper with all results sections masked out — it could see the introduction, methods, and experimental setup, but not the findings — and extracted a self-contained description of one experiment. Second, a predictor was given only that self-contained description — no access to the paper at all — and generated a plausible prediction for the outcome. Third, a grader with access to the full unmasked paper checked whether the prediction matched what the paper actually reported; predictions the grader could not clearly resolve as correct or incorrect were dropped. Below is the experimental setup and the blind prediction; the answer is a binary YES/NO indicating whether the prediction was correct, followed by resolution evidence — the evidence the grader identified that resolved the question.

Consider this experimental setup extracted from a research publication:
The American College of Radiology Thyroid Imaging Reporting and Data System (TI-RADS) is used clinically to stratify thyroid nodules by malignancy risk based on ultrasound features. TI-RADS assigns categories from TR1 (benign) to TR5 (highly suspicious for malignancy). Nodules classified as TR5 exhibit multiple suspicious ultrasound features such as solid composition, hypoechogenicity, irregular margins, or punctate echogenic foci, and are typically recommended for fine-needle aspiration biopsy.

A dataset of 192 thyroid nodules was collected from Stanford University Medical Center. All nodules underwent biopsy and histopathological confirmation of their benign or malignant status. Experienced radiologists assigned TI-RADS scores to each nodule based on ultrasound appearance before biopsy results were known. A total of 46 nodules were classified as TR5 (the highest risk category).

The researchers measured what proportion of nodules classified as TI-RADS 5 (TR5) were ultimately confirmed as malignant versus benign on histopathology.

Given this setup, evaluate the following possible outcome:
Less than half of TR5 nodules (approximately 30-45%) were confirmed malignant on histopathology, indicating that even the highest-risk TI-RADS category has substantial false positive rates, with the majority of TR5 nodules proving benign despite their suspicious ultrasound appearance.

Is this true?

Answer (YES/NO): NO